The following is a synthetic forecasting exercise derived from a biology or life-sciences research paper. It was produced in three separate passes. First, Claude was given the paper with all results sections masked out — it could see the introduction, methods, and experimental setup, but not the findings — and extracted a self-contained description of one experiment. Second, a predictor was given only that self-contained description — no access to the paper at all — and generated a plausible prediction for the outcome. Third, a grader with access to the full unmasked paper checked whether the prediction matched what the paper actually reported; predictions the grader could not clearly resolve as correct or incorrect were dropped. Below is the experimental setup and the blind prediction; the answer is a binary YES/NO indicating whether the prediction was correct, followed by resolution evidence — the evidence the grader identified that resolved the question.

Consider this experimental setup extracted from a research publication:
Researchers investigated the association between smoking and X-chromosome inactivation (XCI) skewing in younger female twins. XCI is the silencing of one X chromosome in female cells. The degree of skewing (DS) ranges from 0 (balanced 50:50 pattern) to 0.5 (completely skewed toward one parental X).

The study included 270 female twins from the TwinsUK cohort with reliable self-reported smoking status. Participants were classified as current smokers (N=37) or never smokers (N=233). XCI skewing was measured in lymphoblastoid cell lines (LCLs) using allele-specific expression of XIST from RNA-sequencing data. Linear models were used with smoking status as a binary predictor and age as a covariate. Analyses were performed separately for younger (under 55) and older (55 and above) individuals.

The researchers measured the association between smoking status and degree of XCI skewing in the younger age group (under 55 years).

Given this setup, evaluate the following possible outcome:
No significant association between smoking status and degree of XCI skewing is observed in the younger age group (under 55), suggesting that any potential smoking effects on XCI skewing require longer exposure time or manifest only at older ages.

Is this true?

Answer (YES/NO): YES